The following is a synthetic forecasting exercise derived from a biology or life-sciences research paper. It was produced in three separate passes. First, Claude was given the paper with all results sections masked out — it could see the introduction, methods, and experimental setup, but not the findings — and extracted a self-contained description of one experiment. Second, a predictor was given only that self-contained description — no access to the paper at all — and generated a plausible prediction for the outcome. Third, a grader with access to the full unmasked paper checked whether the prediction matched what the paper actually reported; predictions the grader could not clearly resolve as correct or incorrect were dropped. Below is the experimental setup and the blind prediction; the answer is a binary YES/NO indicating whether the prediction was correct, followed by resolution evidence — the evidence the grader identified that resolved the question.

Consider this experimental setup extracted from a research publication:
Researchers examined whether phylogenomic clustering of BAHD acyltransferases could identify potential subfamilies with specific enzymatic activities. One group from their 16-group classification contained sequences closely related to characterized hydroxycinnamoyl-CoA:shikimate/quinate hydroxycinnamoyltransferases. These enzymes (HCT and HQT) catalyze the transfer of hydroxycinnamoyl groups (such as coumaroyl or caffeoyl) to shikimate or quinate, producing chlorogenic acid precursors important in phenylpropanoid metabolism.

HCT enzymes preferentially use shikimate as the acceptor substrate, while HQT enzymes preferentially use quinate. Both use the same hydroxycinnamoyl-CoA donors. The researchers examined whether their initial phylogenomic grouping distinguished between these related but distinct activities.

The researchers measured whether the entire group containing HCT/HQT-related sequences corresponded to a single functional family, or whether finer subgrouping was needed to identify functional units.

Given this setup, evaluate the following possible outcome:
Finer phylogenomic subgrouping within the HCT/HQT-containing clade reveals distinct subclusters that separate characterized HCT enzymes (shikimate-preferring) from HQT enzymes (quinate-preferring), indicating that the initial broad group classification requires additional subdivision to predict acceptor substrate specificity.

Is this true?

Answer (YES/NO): NO